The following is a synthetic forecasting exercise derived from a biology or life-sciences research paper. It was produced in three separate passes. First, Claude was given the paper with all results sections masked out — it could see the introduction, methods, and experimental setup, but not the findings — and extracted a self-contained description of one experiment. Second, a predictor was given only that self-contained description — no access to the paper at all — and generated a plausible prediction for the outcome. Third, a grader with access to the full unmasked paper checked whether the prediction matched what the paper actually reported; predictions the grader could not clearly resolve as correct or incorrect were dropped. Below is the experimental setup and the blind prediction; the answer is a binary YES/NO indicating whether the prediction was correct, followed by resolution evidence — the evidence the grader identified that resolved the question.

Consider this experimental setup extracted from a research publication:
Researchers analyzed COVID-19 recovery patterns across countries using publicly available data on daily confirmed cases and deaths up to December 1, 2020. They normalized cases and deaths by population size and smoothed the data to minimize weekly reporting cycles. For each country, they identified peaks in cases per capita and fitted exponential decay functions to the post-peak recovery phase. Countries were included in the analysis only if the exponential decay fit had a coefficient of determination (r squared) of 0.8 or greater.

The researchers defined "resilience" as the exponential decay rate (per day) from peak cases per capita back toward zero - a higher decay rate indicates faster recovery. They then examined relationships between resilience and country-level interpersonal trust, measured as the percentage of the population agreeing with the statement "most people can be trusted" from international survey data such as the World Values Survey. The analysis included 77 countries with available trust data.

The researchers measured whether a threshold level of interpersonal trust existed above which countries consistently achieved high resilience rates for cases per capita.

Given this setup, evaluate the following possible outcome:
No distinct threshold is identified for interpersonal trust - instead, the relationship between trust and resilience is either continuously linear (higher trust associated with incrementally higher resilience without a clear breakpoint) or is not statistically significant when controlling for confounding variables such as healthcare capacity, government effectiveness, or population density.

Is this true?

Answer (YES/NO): NO